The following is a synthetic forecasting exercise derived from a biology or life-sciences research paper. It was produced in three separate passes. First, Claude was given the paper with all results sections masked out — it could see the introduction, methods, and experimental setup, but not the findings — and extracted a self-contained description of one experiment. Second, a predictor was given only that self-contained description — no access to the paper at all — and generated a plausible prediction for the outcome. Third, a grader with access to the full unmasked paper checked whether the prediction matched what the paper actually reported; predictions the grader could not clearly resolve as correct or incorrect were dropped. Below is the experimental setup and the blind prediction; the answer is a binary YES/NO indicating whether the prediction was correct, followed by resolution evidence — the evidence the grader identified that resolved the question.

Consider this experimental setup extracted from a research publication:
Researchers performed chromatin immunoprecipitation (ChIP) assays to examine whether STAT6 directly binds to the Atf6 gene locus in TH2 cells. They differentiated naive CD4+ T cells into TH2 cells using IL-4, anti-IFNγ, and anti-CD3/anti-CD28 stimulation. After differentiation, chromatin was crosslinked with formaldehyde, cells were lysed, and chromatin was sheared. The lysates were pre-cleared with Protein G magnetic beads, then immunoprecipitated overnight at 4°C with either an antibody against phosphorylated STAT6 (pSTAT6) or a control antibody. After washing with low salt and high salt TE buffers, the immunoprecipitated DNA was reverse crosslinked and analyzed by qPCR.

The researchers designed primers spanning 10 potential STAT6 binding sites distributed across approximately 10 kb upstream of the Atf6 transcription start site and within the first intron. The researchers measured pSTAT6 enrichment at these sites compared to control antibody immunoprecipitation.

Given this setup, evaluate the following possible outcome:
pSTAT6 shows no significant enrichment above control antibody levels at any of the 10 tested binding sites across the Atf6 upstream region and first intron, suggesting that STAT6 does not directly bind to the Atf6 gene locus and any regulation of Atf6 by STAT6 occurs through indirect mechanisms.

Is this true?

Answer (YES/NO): NO